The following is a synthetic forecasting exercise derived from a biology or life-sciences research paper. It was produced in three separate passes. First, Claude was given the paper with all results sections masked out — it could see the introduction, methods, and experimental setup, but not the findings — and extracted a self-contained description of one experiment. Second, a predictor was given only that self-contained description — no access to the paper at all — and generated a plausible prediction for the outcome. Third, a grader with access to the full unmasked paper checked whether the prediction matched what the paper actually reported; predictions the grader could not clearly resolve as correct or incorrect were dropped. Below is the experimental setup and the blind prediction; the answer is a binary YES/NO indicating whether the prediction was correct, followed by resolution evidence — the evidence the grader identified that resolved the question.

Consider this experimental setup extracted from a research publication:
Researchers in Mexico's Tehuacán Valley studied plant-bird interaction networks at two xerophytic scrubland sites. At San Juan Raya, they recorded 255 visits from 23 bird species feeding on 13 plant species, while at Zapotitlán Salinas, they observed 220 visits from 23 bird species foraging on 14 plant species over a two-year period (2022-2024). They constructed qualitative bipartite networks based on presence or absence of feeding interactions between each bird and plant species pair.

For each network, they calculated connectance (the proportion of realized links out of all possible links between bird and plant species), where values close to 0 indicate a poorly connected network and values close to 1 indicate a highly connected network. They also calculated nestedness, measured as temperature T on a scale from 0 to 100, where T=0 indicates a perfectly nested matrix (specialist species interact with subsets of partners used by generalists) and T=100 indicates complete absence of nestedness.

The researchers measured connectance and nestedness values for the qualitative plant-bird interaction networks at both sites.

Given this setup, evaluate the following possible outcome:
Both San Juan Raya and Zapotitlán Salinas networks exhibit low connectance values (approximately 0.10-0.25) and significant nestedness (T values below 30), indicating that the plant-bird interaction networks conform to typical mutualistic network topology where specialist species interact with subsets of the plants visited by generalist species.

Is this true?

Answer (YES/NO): YES